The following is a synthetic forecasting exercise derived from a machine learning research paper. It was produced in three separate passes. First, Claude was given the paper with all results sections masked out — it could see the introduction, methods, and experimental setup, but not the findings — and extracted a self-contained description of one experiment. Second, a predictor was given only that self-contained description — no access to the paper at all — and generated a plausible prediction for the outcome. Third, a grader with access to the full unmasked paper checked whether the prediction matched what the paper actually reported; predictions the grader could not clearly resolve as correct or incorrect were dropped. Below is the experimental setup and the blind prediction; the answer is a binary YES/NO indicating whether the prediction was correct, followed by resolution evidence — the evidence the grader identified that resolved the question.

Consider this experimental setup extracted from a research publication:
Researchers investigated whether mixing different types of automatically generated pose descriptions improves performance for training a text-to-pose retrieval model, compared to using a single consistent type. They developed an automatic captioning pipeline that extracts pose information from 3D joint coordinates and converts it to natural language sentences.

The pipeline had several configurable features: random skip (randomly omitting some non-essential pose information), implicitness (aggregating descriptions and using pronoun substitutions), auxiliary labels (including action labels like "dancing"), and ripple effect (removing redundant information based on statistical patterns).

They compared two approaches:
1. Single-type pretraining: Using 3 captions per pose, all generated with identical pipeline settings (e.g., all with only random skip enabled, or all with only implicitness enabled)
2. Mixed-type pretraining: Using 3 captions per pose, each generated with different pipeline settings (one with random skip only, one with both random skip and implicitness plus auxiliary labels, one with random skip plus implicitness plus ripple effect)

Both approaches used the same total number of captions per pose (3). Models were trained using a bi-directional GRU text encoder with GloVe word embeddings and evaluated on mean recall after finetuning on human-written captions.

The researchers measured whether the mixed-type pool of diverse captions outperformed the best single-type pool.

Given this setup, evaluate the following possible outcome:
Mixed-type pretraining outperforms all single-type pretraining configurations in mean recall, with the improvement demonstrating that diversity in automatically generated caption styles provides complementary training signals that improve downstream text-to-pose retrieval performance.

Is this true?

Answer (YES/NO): YES